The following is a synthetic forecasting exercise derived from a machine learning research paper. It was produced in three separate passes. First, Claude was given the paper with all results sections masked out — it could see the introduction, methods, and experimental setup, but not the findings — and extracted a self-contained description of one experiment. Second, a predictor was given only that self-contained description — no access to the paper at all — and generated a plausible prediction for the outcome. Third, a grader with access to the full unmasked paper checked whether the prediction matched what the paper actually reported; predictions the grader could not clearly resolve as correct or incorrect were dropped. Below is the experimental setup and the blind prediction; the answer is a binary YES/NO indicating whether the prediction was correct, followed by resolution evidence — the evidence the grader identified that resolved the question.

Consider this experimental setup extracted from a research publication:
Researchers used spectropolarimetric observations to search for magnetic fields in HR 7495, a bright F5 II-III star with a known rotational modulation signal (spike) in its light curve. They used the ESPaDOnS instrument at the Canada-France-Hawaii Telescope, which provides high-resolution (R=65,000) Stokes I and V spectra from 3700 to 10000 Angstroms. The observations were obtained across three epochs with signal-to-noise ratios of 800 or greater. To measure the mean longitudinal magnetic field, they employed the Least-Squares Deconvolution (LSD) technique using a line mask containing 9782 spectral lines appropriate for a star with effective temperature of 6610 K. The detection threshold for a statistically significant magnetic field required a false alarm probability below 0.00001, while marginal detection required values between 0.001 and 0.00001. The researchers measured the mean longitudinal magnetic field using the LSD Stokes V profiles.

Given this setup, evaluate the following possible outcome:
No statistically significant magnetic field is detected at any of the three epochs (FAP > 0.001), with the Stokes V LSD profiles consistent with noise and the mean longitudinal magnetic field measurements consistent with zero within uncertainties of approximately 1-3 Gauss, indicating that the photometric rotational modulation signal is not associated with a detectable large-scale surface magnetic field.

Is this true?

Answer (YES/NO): YES